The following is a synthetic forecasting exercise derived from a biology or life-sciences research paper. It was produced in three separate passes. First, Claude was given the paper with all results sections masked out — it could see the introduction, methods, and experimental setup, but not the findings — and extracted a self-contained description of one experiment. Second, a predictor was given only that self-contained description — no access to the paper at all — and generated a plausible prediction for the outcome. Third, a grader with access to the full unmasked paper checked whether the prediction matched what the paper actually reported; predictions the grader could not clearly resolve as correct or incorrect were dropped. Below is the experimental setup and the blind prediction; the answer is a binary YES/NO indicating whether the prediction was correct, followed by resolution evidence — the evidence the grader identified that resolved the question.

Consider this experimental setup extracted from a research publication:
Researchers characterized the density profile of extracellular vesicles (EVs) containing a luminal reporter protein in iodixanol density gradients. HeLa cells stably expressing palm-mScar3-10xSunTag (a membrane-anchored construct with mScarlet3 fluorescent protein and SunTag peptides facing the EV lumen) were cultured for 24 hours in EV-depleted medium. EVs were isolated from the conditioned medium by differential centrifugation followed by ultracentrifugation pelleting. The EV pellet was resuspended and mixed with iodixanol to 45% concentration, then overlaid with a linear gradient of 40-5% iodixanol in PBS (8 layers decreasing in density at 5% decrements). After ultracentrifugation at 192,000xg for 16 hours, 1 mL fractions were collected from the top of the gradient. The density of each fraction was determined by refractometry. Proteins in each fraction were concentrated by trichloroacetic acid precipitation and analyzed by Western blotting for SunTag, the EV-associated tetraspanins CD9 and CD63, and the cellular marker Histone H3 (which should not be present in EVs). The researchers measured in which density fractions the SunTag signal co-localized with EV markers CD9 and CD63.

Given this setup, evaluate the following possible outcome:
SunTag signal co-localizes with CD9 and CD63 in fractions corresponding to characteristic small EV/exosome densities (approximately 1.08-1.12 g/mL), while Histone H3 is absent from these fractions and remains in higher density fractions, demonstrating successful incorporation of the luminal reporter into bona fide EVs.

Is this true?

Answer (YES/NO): NO